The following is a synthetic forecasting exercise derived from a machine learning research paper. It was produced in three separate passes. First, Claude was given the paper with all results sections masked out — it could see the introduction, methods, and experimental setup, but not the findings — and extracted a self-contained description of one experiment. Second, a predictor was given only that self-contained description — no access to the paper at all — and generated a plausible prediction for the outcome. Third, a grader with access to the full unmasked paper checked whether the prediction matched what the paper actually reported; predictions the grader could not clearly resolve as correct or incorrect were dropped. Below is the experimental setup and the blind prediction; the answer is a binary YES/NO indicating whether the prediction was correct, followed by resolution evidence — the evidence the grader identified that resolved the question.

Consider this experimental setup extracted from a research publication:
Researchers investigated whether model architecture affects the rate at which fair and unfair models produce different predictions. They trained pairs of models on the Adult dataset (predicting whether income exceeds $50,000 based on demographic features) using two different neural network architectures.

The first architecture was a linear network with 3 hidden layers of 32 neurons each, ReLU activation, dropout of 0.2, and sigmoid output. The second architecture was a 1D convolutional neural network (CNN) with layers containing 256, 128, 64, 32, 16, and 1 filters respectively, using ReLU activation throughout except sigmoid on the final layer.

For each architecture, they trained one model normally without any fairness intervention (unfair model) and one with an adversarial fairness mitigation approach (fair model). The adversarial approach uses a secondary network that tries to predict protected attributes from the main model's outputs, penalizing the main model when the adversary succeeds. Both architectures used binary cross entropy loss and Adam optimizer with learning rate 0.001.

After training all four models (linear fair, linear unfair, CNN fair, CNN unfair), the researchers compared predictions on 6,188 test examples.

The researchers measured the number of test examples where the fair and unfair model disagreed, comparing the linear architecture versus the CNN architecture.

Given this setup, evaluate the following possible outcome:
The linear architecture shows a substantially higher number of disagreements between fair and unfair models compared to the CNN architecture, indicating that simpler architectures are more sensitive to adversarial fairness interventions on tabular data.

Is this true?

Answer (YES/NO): NO